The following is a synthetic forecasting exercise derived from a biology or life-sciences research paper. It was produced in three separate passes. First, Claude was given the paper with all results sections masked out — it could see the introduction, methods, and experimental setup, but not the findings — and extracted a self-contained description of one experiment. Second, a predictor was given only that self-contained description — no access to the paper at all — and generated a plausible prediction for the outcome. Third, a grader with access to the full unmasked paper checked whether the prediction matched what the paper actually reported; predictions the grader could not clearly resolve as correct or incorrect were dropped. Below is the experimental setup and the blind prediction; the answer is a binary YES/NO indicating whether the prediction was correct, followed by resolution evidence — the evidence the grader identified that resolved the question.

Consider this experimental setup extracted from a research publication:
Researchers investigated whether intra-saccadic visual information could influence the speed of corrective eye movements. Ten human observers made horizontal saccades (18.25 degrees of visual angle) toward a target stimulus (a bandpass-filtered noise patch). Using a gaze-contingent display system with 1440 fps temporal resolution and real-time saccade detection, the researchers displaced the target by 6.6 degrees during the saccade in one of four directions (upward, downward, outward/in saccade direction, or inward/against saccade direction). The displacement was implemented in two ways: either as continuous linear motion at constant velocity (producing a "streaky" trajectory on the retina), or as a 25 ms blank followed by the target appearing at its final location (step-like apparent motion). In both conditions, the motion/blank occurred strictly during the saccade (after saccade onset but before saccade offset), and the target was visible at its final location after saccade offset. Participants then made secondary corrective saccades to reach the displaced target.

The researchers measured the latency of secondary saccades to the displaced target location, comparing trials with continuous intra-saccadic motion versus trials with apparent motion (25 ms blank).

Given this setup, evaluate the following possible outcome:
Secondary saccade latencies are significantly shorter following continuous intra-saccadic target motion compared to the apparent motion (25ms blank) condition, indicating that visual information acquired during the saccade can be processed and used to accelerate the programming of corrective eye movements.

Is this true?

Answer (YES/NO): NO